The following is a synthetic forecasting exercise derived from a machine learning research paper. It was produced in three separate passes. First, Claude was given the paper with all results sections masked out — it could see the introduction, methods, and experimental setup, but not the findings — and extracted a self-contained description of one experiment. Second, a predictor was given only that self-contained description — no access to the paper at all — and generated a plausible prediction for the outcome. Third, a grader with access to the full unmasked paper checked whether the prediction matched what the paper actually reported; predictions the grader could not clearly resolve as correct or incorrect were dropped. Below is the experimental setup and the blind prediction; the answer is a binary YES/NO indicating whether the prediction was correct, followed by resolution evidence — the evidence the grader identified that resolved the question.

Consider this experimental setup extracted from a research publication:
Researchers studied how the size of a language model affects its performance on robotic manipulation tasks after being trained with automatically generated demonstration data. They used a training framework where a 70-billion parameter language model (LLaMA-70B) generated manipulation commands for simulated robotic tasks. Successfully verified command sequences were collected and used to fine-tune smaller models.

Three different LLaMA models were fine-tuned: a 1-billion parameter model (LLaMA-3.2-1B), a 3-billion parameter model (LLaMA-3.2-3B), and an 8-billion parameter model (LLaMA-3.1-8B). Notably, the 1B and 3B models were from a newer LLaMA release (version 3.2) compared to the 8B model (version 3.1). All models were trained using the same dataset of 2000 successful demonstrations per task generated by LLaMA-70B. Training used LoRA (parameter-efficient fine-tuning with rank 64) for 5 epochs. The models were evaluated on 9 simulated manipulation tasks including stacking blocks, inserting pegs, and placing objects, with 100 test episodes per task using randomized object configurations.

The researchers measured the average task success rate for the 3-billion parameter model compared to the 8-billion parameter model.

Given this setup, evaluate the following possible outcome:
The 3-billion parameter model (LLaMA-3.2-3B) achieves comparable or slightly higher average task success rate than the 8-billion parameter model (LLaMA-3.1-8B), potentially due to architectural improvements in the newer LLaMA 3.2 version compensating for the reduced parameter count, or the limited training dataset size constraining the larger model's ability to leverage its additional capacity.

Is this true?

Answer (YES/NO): YES